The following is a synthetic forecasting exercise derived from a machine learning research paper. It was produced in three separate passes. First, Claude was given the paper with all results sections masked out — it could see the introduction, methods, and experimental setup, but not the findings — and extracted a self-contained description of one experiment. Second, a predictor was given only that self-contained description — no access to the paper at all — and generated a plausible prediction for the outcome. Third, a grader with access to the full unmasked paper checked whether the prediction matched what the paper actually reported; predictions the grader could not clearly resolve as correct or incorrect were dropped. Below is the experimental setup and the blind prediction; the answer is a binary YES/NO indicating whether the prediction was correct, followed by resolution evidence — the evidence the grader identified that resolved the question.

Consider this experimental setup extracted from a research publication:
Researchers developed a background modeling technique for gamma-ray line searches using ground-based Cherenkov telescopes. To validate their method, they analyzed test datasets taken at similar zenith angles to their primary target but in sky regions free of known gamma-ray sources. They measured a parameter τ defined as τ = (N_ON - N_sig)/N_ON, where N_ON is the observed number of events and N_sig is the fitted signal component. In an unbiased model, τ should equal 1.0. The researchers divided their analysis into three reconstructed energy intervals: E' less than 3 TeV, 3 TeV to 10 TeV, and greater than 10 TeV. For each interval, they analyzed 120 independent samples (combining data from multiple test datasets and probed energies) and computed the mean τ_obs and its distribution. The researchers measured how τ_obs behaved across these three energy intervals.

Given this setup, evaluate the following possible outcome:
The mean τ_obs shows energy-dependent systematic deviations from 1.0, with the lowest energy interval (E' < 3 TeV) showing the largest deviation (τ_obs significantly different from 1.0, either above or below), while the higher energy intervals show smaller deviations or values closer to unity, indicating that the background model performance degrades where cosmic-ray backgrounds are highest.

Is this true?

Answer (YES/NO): NO